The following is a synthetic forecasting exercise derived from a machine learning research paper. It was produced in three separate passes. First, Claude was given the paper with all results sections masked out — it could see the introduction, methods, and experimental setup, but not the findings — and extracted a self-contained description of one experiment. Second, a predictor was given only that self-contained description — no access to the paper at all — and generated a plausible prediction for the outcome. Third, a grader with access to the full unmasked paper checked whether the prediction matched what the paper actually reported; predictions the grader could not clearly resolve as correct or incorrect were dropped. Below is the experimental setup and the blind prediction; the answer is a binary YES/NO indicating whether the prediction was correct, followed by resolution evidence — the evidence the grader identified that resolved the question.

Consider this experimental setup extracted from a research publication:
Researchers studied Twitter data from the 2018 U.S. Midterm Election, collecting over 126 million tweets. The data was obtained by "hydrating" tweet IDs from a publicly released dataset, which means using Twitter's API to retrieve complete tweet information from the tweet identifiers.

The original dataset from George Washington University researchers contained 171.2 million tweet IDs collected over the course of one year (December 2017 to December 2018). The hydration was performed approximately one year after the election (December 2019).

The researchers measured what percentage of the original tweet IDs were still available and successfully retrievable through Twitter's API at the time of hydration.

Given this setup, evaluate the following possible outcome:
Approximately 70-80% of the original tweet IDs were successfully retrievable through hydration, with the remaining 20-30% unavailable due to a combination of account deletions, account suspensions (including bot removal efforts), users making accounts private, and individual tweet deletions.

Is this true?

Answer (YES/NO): YES